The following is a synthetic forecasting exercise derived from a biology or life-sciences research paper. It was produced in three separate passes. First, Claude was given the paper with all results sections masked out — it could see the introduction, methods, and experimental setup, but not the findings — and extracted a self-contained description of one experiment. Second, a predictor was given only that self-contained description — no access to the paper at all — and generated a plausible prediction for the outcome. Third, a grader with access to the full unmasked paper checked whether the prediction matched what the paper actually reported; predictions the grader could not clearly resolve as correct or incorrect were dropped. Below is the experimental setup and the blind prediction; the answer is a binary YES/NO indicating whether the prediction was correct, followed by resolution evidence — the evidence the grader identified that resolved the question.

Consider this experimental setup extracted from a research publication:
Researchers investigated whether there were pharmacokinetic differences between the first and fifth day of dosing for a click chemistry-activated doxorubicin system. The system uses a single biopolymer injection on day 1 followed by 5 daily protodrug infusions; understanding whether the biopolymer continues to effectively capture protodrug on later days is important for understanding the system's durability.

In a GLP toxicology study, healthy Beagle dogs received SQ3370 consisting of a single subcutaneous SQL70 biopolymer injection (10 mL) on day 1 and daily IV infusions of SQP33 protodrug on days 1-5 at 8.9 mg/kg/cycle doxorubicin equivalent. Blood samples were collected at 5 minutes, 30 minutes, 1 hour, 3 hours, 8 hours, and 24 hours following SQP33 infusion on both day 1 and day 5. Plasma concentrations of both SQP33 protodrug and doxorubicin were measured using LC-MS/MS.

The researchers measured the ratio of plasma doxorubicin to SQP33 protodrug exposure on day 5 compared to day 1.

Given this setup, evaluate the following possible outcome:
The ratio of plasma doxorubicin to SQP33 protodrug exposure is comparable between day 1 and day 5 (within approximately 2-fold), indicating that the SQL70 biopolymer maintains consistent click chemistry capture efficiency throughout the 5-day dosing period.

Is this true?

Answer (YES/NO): NO